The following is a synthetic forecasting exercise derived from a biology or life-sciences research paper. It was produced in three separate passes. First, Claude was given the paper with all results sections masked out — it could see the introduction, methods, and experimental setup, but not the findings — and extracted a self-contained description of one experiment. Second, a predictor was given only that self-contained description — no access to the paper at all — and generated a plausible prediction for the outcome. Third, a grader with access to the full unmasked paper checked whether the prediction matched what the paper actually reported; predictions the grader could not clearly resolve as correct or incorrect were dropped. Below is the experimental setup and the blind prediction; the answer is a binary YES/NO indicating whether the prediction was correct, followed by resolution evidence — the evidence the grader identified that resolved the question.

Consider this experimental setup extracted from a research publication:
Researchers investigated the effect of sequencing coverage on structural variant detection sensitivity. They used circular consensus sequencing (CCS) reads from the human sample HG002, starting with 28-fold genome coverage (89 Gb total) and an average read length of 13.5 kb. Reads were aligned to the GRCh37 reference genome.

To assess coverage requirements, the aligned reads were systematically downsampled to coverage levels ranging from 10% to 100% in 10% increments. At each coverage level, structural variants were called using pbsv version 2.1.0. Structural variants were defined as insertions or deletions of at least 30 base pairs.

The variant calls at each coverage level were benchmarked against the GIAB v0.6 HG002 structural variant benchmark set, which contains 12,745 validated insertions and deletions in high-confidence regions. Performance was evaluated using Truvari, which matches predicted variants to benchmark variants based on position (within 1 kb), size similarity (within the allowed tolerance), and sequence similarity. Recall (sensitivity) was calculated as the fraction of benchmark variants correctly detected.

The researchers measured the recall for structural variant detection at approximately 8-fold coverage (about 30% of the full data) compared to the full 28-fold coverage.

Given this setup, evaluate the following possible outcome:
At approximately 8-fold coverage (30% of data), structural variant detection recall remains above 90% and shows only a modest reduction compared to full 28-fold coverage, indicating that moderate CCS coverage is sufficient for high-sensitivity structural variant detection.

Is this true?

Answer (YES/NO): NO